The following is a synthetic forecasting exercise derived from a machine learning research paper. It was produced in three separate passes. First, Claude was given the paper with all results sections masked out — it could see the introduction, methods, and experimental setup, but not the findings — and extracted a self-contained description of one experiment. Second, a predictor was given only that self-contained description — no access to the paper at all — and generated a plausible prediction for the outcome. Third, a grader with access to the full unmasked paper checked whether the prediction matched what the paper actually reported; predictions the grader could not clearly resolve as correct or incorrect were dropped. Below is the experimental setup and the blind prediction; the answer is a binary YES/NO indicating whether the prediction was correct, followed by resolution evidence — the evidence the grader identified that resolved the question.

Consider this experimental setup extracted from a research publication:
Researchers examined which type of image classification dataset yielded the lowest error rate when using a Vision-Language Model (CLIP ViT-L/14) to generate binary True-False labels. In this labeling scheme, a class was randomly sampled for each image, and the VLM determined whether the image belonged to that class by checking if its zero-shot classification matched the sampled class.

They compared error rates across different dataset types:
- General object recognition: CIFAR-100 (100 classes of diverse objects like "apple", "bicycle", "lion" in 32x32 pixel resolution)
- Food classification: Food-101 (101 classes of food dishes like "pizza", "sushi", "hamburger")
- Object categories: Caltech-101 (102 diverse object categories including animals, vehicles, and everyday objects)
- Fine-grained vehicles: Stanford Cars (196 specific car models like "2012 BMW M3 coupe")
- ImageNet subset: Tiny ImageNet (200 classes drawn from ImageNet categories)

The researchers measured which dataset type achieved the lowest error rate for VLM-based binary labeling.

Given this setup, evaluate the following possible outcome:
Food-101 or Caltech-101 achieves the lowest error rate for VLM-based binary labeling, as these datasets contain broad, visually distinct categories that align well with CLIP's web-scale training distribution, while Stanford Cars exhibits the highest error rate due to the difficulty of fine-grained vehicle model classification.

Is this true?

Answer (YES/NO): NO